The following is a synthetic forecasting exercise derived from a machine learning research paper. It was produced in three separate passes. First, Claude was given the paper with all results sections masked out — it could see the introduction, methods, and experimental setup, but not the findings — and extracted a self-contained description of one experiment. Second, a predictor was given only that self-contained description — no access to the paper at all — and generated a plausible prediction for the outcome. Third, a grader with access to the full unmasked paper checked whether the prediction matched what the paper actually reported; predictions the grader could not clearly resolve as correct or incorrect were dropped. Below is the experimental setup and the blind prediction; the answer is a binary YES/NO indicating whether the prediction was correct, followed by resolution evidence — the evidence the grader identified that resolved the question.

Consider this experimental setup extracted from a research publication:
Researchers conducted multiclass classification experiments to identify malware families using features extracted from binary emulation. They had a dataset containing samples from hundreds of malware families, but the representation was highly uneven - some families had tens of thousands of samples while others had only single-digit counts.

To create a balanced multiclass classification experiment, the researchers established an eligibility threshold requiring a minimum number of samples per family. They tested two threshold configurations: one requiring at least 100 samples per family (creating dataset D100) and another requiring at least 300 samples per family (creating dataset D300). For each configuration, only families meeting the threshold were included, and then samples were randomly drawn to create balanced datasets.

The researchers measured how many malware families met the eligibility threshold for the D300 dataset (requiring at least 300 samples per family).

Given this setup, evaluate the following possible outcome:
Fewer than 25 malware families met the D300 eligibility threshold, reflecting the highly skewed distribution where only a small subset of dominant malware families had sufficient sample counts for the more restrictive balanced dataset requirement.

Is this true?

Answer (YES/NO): YES